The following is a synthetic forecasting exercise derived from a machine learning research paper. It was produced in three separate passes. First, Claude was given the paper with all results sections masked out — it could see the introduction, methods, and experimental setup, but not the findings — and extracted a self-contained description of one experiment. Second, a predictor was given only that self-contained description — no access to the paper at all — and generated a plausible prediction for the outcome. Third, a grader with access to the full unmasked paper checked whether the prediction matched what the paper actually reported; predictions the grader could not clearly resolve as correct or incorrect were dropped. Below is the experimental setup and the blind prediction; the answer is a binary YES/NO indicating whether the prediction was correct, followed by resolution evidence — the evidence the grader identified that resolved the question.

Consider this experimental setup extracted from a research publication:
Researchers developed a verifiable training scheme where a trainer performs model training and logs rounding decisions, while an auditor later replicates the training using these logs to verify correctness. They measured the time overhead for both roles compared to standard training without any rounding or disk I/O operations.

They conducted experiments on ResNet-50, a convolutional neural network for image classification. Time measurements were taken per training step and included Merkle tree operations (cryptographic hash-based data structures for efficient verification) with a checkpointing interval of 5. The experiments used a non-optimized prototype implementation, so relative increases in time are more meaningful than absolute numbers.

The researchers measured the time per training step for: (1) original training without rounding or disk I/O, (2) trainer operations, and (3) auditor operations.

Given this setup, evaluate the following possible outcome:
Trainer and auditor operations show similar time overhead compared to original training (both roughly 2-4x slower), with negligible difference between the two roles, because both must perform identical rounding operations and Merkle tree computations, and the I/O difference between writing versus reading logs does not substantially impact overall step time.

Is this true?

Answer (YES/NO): NO